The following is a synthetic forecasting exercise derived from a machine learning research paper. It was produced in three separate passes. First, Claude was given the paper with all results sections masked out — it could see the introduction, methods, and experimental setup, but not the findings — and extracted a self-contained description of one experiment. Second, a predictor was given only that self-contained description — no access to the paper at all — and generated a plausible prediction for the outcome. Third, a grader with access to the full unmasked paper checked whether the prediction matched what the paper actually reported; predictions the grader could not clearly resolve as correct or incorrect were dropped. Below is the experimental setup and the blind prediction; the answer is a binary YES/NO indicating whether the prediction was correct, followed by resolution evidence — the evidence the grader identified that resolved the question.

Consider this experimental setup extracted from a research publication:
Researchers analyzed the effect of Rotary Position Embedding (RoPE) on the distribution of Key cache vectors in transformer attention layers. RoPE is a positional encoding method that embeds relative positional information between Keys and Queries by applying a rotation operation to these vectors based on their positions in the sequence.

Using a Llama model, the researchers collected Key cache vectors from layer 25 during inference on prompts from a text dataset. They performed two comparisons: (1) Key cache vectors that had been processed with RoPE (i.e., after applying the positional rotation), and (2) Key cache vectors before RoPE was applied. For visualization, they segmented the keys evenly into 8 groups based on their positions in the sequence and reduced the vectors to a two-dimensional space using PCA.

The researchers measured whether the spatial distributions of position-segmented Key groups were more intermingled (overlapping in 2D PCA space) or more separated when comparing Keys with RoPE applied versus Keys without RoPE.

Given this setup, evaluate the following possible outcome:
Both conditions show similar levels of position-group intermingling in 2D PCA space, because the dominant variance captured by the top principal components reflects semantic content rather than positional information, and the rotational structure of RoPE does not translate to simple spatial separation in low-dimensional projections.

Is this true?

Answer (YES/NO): NO